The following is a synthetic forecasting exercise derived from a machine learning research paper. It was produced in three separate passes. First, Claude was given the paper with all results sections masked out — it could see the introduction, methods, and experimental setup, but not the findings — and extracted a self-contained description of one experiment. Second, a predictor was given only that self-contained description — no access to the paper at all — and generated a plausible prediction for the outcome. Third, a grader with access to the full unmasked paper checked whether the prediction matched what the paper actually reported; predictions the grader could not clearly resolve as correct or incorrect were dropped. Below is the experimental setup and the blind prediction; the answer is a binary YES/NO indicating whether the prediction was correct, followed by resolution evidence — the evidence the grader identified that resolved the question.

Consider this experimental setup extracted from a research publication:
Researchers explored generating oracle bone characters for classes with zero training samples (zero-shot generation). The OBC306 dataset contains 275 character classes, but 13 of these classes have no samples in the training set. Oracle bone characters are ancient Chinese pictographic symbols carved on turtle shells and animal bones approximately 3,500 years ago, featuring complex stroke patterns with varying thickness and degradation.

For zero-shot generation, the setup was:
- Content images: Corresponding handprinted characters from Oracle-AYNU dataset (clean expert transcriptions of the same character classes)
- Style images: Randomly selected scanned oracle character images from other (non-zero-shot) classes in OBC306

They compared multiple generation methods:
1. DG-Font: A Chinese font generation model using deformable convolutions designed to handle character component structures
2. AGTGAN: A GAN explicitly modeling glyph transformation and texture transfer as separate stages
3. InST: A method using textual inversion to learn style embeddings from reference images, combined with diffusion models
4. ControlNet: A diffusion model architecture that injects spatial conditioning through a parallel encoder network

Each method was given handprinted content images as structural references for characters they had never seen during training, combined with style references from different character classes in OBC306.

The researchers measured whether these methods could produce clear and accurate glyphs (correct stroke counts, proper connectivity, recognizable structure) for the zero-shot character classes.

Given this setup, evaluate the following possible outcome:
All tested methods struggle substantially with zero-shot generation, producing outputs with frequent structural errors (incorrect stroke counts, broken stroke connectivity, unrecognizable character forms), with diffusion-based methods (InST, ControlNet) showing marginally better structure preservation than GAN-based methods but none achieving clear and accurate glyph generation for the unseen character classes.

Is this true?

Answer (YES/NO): NO